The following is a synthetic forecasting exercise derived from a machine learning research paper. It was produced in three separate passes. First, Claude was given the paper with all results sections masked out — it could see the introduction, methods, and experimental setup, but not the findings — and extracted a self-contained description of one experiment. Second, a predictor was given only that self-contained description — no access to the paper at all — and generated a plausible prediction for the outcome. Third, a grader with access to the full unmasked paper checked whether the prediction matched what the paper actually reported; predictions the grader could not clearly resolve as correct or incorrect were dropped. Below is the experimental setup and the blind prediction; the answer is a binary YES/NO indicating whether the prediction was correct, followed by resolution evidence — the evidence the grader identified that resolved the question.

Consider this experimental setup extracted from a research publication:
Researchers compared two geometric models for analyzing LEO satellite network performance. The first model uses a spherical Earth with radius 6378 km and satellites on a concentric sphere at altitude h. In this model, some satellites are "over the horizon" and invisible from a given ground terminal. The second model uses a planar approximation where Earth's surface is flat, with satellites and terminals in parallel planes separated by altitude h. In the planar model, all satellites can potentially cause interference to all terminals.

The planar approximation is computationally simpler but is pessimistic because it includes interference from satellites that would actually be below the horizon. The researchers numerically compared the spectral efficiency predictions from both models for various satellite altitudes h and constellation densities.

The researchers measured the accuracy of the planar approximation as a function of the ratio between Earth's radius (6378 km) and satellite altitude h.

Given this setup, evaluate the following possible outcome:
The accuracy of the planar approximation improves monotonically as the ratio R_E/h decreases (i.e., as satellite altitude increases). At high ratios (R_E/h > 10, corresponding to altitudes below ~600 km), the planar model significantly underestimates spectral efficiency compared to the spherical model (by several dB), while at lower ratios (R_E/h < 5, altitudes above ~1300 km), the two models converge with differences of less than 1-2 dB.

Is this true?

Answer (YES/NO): NO